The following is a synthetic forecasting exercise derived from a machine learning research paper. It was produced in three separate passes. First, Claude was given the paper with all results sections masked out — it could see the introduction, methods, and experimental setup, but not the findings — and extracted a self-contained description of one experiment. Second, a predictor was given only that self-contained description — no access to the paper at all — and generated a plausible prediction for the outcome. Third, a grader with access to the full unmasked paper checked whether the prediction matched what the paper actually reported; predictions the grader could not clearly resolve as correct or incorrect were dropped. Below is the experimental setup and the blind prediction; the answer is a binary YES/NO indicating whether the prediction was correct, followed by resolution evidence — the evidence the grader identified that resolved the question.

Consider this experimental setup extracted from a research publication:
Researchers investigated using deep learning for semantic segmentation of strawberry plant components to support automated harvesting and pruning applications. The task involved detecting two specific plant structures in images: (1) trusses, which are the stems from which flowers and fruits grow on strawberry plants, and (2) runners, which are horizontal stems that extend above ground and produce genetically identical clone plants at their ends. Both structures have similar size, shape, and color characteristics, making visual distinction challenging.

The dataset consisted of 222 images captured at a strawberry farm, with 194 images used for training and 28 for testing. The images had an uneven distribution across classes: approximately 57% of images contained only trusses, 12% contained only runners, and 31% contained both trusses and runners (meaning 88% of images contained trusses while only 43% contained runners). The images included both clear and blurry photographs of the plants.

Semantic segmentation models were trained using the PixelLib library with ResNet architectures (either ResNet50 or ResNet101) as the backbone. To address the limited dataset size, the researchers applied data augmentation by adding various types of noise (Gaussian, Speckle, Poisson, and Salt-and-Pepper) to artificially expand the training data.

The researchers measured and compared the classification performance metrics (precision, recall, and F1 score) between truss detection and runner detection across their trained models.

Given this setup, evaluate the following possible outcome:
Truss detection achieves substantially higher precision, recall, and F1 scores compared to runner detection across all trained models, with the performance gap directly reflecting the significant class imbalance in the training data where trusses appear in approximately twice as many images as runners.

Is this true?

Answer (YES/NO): NO